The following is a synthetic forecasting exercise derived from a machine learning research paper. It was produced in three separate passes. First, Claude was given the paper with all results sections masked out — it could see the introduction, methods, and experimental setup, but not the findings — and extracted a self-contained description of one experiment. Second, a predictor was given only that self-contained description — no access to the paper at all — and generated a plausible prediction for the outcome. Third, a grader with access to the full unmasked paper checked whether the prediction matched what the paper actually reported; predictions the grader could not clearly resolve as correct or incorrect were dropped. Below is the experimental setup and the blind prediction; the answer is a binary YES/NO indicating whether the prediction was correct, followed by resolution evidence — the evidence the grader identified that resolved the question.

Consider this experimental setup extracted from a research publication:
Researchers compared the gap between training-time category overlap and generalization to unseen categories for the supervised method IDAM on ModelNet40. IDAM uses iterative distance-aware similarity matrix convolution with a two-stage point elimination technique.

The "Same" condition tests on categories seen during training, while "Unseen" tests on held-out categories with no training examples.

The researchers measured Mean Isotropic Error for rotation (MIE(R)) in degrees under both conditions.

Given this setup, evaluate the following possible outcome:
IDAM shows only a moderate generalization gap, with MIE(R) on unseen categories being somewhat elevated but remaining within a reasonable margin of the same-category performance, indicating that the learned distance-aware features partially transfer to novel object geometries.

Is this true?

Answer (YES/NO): YES